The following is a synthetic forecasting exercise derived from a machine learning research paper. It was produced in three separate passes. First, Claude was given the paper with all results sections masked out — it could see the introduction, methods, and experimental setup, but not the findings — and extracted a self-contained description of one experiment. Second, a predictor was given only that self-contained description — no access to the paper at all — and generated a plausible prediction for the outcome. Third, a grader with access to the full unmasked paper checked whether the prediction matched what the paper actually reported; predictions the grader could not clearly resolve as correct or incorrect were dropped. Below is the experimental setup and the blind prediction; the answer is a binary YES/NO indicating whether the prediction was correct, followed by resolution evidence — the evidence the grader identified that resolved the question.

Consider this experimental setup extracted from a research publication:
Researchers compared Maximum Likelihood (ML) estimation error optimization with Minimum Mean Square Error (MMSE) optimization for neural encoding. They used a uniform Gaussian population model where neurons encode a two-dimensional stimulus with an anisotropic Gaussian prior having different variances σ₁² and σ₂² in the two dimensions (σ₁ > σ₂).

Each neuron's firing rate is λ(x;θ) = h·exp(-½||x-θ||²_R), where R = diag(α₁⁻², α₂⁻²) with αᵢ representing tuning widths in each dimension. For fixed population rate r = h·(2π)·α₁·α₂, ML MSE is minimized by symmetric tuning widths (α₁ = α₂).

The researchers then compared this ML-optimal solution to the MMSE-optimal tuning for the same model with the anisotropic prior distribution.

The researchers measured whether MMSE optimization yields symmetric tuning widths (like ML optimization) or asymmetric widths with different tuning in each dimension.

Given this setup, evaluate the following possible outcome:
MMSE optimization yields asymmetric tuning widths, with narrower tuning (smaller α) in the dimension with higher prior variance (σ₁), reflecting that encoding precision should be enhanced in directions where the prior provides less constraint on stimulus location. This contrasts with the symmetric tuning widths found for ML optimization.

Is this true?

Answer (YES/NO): YES